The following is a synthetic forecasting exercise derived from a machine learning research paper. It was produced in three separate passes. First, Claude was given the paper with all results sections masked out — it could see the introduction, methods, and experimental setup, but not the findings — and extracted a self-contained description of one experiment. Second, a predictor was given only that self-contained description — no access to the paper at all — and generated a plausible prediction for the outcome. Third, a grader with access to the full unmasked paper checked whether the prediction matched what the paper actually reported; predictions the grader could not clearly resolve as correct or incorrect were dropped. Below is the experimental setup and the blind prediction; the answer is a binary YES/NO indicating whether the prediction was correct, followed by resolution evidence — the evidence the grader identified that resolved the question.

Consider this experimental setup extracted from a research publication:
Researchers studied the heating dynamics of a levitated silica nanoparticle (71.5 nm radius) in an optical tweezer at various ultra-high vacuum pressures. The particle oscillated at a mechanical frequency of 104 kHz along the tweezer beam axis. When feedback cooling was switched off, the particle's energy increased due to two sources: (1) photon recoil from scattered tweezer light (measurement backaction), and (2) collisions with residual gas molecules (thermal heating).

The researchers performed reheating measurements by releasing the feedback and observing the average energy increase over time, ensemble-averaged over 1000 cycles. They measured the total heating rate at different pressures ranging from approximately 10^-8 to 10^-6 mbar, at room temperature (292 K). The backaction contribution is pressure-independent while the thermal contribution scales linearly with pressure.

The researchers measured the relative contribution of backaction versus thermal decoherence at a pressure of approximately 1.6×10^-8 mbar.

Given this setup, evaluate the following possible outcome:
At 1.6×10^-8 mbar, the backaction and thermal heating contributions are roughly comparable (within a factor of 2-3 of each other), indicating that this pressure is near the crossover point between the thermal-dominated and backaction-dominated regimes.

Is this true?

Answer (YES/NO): NO